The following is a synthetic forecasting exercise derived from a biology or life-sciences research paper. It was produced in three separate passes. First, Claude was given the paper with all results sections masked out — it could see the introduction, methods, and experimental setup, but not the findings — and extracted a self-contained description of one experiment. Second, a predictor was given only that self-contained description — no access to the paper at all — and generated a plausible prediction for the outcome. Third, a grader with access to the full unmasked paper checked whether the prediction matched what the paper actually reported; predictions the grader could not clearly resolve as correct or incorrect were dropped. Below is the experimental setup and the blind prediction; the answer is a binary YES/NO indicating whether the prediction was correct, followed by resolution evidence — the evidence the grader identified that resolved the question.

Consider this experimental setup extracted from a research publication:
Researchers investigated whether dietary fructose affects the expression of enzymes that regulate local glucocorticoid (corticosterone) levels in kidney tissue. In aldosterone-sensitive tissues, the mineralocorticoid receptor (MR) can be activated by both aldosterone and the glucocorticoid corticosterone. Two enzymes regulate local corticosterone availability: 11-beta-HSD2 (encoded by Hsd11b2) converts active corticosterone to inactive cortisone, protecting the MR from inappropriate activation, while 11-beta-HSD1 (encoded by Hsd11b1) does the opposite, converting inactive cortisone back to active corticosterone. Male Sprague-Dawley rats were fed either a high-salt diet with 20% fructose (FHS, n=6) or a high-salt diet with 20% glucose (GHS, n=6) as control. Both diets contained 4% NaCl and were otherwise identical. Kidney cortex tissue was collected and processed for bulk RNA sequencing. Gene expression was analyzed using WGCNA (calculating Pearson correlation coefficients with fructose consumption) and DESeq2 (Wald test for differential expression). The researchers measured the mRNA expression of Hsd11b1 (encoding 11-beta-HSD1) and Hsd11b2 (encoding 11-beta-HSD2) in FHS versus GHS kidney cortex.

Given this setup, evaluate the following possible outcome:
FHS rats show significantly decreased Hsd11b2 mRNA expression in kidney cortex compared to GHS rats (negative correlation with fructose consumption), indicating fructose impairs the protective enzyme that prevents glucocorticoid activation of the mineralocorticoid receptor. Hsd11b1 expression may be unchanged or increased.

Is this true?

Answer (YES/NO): NO